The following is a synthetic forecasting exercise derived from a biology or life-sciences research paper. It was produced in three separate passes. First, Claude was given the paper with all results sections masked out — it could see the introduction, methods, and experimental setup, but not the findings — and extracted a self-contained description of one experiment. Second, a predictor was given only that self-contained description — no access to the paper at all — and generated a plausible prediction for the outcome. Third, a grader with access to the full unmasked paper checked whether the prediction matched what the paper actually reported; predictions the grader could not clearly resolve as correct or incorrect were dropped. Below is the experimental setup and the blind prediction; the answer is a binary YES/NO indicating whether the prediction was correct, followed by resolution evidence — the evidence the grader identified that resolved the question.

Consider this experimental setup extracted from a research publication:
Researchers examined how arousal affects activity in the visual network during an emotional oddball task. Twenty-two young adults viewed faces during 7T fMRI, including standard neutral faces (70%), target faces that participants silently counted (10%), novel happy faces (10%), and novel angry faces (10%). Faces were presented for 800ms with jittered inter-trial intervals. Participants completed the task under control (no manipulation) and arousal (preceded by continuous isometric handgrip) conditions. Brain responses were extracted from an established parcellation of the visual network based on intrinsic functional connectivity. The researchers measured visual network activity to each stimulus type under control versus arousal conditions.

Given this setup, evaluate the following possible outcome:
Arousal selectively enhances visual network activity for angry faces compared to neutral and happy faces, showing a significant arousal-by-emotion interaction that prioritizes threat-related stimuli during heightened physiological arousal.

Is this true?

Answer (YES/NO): NO